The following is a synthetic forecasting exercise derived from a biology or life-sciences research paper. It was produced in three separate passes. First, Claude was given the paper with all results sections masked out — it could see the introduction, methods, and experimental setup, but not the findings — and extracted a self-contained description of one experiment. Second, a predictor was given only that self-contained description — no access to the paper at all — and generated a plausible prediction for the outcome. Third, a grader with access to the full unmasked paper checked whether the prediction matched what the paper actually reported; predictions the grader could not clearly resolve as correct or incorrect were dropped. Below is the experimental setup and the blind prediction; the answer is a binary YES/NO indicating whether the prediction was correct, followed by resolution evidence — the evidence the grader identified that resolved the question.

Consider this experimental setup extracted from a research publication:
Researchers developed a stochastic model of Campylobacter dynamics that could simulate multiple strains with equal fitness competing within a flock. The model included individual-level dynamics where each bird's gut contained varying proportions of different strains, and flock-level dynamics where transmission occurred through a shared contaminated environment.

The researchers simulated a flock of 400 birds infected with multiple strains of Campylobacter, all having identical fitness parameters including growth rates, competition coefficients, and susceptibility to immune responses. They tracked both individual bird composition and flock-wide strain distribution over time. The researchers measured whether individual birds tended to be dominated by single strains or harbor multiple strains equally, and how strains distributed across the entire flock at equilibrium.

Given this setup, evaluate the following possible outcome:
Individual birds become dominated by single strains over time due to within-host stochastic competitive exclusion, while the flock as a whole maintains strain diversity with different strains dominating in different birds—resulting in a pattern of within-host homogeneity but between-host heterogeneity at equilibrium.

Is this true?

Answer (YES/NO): YES